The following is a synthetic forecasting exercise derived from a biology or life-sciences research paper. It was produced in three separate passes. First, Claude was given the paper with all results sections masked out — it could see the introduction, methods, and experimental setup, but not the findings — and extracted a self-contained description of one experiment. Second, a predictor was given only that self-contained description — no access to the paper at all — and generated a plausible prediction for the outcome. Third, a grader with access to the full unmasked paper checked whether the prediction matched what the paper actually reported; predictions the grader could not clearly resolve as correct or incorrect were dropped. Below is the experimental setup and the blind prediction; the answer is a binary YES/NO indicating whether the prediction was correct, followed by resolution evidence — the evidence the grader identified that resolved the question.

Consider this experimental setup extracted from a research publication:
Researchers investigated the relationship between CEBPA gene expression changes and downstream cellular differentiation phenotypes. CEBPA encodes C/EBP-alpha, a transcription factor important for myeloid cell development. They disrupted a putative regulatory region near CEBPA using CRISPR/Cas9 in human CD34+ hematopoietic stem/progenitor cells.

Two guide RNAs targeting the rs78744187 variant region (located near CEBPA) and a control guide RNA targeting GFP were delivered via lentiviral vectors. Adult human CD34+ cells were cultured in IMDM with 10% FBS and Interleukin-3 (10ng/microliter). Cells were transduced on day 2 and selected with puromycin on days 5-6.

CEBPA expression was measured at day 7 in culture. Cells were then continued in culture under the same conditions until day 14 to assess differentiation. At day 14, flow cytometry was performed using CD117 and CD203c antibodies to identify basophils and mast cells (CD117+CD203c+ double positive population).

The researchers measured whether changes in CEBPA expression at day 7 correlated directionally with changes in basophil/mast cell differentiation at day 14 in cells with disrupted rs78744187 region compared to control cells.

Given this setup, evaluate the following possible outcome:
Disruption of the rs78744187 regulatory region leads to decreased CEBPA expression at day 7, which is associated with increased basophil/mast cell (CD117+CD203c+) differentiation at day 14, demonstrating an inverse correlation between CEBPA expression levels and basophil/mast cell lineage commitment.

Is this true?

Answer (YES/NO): NO